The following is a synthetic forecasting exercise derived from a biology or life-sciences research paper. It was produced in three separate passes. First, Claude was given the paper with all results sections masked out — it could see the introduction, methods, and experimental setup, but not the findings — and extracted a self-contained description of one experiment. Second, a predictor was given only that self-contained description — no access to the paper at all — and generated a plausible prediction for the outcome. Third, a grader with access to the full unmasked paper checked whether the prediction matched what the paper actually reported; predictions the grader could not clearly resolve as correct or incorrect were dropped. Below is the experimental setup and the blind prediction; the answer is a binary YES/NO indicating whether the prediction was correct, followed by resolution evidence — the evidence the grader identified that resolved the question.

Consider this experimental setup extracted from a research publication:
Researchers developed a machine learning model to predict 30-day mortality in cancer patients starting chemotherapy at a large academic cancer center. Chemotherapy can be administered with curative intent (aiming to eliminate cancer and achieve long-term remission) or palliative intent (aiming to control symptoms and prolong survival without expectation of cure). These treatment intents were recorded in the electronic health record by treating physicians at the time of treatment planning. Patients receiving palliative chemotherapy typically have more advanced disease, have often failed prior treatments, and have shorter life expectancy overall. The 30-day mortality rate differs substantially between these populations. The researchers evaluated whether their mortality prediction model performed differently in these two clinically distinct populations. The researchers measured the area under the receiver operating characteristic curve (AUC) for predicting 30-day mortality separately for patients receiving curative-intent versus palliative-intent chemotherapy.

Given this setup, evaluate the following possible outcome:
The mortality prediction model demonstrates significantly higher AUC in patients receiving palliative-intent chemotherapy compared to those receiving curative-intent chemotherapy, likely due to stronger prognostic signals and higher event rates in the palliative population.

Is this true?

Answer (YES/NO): NO